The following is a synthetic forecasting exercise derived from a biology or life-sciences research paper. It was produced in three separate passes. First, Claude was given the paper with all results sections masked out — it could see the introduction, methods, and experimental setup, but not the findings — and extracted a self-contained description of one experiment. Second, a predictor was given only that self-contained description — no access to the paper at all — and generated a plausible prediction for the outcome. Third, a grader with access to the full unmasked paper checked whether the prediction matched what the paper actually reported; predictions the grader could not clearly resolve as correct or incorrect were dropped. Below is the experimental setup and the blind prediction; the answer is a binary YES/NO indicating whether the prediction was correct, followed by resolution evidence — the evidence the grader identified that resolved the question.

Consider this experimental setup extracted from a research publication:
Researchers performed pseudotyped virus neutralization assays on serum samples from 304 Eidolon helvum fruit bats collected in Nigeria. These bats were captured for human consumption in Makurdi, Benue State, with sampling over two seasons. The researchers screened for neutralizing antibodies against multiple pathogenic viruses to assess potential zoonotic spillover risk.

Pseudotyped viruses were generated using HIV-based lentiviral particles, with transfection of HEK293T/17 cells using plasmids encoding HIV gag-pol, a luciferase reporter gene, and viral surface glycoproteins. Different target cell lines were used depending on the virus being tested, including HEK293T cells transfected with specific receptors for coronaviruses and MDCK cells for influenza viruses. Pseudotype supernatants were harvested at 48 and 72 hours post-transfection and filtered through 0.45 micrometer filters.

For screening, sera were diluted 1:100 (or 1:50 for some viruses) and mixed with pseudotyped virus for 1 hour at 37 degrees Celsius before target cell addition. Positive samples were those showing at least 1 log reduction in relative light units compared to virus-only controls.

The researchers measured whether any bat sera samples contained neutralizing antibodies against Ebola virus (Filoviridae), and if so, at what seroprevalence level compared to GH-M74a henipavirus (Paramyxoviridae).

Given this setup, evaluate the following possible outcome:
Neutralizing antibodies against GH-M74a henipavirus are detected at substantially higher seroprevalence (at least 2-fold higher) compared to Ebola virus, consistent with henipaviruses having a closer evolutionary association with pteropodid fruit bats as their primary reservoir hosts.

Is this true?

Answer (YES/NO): YES